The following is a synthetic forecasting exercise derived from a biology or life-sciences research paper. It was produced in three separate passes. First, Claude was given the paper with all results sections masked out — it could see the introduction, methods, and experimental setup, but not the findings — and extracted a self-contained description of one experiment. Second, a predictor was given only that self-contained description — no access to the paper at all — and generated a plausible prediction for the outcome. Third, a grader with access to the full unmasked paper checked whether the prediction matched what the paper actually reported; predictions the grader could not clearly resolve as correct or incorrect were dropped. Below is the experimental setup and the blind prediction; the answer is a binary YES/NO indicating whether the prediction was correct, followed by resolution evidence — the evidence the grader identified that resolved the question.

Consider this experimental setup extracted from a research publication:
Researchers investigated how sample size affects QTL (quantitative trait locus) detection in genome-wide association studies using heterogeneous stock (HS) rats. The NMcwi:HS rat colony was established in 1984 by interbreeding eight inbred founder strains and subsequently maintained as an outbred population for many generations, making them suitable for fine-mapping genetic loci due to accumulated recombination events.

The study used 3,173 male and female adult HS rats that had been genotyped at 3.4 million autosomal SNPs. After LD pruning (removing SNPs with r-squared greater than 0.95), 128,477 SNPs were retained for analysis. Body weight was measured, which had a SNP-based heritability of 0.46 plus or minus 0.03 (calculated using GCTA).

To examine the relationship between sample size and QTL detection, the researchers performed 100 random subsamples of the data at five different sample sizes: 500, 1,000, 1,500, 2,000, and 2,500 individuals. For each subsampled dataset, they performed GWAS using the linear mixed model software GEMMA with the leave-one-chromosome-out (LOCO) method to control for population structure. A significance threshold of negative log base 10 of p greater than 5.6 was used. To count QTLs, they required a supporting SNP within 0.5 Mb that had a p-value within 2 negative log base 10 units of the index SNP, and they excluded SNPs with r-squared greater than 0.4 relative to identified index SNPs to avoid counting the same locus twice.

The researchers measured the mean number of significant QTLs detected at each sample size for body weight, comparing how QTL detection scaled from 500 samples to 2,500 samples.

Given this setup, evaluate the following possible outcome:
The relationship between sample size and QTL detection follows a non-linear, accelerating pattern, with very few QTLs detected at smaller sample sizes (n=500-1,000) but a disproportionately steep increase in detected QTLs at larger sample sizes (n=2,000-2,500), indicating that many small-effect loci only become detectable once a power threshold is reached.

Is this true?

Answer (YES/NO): YES